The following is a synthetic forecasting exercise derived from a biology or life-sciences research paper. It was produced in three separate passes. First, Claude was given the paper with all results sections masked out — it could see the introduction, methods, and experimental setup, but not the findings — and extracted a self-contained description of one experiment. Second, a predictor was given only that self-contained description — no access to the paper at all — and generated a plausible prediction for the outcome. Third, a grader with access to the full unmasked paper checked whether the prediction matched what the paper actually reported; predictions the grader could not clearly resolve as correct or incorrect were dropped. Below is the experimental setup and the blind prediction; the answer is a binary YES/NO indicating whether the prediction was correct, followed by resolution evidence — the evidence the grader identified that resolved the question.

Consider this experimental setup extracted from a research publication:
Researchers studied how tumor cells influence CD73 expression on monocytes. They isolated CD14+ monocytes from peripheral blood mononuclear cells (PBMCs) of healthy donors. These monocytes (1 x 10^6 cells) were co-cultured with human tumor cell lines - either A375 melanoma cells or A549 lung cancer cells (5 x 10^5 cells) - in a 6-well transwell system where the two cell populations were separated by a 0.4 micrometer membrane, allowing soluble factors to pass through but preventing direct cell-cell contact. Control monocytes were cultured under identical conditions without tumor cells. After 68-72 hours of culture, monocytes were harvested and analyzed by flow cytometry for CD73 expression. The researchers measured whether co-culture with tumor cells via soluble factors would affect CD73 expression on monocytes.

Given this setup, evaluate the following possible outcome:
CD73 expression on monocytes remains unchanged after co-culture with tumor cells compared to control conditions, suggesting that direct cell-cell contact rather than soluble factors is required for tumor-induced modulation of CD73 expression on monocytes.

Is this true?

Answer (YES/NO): NO